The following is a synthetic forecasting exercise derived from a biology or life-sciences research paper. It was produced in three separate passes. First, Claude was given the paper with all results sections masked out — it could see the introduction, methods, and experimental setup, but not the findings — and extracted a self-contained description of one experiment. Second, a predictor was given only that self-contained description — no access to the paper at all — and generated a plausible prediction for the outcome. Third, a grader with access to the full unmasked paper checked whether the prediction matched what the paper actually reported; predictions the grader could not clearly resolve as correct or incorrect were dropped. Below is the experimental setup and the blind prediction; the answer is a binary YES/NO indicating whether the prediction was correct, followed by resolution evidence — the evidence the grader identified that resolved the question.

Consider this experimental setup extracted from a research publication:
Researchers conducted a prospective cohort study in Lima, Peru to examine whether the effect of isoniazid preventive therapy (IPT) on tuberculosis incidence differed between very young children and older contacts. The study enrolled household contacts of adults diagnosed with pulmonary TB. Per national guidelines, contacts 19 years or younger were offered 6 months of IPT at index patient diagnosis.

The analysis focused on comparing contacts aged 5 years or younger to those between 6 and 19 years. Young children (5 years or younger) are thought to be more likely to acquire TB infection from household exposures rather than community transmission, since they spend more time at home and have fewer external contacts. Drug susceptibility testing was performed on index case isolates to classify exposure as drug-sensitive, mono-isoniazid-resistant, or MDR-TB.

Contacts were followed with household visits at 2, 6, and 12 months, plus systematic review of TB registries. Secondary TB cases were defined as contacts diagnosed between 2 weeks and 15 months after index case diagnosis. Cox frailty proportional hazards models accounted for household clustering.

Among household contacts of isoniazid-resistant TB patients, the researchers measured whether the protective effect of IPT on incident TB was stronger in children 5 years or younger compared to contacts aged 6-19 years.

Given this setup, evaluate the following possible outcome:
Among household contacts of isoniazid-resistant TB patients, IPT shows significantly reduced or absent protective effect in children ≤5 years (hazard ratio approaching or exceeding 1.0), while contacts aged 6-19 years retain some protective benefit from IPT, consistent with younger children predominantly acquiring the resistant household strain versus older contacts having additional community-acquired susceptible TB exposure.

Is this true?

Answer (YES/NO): NO